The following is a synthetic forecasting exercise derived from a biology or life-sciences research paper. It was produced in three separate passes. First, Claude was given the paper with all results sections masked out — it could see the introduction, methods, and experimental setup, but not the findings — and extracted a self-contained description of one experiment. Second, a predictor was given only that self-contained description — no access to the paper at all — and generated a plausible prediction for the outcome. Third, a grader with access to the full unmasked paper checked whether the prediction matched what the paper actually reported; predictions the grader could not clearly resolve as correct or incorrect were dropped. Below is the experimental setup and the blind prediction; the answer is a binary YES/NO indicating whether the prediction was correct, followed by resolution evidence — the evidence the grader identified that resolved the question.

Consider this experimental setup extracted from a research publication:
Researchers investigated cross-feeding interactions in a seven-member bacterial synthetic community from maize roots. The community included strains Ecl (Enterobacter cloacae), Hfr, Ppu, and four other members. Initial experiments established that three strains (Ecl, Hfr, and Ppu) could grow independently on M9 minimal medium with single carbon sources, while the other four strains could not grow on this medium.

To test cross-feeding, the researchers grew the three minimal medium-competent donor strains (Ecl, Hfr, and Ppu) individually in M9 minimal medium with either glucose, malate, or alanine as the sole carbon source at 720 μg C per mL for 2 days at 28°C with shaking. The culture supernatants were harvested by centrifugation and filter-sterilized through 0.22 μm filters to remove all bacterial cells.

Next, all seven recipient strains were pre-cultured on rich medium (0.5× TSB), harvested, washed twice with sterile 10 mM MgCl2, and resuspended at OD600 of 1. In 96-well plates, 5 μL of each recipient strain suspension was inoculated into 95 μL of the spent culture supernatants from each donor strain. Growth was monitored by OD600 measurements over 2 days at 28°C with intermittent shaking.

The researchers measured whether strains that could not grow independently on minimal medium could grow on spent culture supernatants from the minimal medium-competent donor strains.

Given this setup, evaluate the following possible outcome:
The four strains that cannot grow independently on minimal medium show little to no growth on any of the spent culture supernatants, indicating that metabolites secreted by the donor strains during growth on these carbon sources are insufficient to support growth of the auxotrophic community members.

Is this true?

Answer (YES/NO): NO